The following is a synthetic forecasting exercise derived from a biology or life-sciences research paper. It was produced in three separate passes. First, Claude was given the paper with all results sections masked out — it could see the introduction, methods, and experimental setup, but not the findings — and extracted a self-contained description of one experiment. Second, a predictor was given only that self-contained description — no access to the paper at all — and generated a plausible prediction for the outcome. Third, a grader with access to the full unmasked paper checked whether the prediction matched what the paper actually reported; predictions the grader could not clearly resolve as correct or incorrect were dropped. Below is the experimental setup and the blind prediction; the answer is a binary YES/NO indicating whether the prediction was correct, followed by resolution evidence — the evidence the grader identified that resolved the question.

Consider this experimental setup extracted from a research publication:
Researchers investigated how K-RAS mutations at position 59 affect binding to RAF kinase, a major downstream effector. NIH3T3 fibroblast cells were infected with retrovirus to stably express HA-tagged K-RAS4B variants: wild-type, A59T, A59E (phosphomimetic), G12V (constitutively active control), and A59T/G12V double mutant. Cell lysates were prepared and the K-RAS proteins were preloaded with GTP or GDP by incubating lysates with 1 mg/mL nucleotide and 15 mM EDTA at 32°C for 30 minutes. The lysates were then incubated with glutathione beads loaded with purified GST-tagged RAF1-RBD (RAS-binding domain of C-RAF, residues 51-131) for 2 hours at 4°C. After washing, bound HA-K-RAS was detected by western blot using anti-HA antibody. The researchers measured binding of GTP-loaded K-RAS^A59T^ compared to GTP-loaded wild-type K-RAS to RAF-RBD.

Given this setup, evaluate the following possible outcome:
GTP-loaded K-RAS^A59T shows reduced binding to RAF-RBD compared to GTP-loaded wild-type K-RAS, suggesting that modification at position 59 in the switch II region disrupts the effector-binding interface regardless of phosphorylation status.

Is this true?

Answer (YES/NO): YES